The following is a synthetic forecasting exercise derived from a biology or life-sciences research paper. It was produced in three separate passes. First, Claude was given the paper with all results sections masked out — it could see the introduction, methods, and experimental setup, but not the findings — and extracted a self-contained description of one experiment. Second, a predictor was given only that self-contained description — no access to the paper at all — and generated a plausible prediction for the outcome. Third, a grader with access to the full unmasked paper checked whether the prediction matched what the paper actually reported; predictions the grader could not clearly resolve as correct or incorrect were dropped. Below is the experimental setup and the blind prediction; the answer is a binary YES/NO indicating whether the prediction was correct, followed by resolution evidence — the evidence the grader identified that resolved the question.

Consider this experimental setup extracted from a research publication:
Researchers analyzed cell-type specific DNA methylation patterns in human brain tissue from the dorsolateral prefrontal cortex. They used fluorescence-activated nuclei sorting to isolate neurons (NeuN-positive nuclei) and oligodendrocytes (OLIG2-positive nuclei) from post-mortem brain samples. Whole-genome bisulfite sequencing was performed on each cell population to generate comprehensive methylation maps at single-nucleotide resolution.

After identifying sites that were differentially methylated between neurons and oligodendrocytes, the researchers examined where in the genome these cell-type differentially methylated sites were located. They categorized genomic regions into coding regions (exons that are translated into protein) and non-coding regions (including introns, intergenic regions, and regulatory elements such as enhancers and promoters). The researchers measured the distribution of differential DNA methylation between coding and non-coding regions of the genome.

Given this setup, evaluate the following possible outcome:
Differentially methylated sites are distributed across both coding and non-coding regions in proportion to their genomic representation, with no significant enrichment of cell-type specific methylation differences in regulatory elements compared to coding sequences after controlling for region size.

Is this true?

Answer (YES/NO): NO